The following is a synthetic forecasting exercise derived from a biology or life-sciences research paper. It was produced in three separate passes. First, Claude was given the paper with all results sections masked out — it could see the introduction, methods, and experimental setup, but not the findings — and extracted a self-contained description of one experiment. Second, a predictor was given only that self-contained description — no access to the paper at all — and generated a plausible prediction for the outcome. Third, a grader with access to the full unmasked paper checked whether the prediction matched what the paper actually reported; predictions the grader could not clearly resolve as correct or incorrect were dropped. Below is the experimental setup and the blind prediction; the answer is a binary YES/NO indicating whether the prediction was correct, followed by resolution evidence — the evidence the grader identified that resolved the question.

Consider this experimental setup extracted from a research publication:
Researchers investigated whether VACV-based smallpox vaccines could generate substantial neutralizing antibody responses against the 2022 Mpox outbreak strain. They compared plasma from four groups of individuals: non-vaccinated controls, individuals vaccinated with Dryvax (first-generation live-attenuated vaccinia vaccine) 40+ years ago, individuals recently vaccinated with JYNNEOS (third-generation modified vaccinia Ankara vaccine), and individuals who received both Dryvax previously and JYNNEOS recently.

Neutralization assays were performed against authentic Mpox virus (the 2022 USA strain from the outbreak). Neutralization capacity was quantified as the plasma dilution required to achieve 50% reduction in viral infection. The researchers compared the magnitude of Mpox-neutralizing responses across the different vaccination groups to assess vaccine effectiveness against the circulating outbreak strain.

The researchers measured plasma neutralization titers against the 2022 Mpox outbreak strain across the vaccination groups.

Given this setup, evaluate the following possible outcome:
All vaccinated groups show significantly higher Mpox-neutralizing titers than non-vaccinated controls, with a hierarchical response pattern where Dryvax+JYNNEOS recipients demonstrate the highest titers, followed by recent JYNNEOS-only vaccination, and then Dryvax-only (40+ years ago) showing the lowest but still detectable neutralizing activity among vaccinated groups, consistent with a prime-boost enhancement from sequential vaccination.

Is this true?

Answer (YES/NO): NO